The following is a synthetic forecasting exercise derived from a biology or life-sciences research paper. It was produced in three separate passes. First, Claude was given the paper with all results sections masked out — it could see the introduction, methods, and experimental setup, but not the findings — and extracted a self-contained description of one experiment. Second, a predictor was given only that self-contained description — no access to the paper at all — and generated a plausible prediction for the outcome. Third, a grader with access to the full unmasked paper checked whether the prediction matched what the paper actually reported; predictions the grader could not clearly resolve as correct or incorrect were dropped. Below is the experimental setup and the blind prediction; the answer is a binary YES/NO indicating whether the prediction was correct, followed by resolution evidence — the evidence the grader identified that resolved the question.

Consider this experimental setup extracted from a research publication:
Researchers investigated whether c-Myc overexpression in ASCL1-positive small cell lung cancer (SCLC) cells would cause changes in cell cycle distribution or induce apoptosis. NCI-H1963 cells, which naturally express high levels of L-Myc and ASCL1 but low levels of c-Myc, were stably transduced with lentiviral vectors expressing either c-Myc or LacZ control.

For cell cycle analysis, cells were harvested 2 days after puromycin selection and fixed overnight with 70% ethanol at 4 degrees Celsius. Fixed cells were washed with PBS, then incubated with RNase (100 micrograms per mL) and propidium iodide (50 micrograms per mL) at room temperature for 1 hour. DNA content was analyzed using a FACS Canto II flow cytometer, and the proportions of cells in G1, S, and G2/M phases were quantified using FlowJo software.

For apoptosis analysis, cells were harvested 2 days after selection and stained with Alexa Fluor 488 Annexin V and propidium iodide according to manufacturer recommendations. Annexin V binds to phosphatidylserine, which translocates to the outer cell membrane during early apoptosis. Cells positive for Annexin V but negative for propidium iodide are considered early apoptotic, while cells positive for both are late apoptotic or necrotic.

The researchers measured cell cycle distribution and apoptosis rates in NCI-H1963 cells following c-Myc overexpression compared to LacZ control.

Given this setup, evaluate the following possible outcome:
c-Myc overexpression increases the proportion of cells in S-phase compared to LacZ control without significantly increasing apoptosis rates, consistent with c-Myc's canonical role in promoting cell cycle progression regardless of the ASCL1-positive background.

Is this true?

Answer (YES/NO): NO